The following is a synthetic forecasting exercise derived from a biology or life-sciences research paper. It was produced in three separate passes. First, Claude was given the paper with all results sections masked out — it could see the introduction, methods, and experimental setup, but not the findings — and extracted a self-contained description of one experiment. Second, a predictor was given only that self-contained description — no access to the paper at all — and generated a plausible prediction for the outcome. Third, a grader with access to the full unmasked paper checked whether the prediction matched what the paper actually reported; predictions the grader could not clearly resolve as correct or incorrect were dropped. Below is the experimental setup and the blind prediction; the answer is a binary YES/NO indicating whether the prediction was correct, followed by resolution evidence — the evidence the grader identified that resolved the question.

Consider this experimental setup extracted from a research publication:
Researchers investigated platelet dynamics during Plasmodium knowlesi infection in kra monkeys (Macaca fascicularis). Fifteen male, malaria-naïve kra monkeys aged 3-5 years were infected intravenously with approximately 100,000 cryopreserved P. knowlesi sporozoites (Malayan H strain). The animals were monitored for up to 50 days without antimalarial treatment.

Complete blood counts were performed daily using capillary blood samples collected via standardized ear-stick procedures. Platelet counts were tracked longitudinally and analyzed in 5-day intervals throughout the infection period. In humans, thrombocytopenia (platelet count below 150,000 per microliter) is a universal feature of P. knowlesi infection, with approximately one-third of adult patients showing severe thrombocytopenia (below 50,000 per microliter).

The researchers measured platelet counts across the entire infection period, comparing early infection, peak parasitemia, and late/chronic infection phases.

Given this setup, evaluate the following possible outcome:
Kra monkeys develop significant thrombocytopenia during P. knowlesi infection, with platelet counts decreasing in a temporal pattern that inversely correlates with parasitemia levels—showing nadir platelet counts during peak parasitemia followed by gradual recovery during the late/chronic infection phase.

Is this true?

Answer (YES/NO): NO